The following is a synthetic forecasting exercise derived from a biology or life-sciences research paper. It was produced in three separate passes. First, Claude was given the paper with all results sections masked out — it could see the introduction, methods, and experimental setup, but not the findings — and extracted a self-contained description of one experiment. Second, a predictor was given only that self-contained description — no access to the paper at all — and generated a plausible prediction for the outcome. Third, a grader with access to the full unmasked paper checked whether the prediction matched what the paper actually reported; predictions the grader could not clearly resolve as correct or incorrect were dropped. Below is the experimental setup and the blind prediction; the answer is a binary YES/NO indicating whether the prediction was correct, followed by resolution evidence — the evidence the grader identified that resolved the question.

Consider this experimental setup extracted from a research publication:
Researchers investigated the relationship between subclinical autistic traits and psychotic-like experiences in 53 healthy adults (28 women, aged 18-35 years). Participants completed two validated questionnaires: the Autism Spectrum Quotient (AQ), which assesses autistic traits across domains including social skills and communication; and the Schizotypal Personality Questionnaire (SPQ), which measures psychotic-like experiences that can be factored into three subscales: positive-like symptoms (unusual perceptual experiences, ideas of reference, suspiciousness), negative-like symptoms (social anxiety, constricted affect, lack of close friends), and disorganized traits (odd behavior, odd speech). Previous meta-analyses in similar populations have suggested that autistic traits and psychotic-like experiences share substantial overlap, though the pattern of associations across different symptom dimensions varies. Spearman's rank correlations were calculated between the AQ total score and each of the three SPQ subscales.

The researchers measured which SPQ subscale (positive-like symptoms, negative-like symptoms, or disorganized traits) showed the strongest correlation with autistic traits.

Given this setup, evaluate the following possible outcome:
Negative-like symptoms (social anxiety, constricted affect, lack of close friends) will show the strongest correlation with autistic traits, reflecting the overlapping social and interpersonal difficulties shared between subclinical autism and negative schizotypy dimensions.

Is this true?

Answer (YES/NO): YES